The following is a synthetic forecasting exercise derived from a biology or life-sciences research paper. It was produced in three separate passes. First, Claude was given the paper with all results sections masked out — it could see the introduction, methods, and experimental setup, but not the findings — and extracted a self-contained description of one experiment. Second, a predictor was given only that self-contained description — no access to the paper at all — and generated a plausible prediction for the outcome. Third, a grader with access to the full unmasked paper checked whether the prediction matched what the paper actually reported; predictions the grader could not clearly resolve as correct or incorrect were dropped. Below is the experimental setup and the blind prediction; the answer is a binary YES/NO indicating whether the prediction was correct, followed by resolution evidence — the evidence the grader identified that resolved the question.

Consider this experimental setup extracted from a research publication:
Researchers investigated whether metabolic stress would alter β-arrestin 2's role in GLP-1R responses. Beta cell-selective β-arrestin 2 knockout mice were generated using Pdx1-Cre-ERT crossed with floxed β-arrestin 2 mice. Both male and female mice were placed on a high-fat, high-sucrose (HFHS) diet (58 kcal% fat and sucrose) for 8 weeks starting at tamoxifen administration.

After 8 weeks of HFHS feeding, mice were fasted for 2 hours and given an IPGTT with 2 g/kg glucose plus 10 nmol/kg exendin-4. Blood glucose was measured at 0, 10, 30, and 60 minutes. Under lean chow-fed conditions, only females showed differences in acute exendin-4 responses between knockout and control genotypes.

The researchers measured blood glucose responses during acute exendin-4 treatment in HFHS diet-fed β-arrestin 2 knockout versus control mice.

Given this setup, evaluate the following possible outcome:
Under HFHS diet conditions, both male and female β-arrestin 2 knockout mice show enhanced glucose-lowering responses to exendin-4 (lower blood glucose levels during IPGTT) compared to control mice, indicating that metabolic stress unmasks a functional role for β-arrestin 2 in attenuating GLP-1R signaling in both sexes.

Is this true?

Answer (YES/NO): NO